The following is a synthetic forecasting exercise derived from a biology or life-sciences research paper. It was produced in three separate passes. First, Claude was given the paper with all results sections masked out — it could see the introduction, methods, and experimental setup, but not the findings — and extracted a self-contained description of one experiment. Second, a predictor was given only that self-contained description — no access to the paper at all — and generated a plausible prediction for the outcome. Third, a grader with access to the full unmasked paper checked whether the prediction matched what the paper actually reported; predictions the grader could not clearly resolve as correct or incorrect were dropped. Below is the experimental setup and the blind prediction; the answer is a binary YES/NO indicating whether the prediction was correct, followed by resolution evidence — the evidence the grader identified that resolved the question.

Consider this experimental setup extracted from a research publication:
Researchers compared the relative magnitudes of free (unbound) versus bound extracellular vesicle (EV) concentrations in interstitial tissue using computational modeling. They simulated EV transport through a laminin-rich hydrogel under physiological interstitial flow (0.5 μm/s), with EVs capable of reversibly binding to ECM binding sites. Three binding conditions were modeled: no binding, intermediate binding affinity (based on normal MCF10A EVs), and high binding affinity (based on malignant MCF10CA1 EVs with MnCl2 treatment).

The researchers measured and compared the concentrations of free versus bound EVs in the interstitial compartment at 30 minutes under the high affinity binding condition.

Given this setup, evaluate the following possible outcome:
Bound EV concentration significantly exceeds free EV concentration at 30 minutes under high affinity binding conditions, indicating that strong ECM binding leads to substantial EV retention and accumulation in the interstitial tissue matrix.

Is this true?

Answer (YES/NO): NO